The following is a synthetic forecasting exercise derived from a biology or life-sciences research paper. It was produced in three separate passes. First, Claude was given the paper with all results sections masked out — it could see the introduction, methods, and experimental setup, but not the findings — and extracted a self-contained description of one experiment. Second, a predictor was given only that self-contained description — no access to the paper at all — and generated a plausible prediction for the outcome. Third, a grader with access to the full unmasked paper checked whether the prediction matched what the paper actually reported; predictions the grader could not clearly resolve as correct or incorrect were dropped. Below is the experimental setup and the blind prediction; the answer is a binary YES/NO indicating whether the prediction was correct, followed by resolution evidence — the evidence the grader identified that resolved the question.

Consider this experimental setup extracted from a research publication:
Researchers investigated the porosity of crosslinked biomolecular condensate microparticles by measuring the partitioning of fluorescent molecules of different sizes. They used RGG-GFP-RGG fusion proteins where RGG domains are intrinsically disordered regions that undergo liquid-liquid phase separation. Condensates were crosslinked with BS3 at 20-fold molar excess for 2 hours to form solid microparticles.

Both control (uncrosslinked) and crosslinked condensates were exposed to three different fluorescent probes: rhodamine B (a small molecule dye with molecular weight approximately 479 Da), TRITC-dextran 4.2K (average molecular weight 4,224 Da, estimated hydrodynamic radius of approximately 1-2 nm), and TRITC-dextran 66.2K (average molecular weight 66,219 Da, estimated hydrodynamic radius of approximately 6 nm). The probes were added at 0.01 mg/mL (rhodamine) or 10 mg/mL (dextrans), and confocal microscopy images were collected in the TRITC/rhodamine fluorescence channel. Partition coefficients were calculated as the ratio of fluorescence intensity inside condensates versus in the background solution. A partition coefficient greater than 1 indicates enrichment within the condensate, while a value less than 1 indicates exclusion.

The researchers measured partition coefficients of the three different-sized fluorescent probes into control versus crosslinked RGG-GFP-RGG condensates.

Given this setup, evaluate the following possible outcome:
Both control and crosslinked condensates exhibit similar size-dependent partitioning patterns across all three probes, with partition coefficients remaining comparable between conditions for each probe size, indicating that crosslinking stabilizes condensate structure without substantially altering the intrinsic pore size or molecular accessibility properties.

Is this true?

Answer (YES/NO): YES